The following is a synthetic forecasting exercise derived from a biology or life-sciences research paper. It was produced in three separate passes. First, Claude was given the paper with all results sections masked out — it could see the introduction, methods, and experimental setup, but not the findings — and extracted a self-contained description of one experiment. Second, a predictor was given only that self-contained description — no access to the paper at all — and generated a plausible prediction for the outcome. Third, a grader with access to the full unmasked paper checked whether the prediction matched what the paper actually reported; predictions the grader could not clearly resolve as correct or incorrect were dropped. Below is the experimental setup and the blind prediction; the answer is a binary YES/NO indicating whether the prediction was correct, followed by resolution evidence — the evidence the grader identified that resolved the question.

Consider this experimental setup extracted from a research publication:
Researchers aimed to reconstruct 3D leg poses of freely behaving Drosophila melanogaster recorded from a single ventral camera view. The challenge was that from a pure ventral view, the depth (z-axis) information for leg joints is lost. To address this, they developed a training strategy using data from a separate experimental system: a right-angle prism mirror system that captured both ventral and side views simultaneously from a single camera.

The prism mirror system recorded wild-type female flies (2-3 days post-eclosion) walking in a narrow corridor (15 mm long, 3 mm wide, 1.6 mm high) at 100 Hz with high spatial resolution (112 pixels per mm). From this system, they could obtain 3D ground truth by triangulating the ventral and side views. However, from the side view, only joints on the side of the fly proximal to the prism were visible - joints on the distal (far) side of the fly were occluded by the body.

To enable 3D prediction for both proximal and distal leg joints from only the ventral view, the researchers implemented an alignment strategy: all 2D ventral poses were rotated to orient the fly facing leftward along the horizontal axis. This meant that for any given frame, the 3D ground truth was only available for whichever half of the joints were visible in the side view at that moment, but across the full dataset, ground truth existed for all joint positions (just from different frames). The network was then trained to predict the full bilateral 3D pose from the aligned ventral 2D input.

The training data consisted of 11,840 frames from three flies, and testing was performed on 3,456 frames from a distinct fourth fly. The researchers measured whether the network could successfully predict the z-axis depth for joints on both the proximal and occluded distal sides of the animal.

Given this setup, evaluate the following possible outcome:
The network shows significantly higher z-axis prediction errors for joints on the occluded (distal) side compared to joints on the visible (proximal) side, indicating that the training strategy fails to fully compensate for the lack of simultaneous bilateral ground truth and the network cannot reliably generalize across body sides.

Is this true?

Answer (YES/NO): NO